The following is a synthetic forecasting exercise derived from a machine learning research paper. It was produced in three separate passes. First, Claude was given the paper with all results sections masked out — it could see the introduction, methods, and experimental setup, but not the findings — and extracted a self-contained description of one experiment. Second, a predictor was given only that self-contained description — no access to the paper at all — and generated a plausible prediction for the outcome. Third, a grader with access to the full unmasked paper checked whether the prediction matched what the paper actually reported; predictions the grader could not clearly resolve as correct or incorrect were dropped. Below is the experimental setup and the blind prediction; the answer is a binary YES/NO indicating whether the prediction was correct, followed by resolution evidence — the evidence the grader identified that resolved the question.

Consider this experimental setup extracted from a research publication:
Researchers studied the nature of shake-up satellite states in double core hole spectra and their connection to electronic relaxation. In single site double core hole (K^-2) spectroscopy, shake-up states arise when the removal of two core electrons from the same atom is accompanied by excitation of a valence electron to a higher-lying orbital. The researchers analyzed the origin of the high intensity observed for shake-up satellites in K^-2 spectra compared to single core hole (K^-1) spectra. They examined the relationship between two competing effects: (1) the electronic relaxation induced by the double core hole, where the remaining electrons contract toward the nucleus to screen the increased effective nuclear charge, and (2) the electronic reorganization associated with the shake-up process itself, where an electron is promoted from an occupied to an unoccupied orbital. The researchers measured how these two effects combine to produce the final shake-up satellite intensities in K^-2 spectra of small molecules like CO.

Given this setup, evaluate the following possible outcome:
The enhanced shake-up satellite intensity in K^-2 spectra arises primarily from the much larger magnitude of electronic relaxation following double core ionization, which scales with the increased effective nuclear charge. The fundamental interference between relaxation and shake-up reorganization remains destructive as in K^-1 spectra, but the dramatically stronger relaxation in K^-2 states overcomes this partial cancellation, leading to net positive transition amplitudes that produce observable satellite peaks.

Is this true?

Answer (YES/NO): NO